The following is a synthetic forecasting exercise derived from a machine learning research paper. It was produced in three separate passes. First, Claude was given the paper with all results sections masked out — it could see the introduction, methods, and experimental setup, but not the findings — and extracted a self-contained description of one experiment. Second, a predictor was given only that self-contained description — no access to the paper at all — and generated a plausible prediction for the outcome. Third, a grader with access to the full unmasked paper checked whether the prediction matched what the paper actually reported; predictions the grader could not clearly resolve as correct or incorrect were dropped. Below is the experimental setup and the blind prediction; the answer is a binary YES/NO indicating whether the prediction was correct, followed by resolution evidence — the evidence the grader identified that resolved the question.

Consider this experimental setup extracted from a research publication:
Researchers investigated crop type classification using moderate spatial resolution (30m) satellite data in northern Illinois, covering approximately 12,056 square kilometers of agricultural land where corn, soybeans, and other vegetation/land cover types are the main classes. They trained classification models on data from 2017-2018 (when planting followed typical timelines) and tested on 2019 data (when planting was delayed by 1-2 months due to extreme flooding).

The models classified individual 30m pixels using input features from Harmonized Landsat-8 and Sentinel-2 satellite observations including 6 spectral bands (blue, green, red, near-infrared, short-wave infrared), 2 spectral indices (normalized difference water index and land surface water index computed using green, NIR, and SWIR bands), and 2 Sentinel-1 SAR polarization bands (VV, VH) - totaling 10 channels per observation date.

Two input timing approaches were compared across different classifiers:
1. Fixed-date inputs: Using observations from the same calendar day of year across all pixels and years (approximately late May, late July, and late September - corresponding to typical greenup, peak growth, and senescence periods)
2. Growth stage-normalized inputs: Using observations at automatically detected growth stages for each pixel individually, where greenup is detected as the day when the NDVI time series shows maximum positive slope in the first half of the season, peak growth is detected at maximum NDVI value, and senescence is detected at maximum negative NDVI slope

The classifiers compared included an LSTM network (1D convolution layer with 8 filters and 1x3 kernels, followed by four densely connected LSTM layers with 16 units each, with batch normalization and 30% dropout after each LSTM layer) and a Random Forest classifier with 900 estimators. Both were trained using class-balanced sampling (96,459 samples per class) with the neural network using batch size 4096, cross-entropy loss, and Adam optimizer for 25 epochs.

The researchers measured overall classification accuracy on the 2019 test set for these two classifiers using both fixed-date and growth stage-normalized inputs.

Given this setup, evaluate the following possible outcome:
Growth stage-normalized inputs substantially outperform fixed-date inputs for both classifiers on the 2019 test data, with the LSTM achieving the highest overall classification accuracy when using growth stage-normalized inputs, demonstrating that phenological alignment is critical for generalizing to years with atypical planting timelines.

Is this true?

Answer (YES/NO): NO